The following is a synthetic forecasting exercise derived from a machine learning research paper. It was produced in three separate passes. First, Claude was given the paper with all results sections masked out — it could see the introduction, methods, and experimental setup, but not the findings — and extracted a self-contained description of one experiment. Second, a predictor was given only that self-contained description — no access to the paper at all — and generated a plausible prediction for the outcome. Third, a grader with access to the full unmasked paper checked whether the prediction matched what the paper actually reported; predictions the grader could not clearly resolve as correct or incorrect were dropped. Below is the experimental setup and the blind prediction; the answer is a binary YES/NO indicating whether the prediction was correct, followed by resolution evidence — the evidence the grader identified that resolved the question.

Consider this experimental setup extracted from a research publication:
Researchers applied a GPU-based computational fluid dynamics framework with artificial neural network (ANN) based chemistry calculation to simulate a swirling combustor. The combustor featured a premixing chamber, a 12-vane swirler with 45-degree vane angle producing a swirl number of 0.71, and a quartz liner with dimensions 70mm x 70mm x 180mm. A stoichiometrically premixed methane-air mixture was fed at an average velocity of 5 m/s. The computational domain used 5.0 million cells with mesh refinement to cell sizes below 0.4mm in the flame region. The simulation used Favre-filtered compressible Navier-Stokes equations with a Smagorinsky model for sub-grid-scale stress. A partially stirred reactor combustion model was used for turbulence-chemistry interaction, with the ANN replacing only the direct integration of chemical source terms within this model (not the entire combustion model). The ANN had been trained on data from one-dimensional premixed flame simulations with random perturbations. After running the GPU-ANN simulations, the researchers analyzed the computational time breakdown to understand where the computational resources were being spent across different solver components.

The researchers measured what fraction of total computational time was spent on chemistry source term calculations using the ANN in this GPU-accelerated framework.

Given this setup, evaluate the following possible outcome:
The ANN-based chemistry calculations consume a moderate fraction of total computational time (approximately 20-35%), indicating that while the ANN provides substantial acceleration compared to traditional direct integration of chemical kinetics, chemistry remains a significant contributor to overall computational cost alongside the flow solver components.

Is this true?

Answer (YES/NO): NO